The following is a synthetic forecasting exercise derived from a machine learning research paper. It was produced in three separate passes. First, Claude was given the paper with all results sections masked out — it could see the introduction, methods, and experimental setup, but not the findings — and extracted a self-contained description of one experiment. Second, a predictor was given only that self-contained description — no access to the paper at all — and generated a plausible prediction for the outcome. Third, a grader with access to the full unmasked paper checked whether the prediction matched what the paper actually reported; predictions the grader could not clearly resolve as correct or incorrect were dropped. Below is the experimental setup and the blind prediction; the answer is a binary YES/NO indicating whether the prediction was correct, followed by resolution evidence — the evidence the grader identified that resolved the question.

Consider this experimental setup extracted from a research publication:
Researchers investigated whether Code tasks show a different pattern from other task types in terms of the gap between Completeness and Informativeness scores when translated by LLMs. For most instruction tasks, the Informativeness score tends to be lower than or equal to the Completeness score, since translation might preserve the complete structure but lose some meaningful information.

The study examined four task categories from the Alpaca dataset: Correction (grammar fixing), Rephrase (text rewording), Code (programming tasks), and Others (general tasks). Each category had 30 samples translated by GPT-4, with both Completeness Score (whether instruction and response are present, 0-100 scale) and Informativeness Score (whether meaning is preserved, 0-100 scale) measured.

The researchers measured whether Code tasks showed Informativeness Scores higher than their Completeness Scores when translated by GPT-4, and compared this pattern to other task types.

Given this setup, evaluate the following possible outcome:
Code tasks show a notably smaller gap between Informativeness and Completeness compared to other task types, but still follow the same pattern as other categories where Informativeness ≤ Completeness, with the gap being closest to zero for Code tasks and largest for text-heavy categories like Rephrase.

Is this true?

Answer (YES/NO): NO